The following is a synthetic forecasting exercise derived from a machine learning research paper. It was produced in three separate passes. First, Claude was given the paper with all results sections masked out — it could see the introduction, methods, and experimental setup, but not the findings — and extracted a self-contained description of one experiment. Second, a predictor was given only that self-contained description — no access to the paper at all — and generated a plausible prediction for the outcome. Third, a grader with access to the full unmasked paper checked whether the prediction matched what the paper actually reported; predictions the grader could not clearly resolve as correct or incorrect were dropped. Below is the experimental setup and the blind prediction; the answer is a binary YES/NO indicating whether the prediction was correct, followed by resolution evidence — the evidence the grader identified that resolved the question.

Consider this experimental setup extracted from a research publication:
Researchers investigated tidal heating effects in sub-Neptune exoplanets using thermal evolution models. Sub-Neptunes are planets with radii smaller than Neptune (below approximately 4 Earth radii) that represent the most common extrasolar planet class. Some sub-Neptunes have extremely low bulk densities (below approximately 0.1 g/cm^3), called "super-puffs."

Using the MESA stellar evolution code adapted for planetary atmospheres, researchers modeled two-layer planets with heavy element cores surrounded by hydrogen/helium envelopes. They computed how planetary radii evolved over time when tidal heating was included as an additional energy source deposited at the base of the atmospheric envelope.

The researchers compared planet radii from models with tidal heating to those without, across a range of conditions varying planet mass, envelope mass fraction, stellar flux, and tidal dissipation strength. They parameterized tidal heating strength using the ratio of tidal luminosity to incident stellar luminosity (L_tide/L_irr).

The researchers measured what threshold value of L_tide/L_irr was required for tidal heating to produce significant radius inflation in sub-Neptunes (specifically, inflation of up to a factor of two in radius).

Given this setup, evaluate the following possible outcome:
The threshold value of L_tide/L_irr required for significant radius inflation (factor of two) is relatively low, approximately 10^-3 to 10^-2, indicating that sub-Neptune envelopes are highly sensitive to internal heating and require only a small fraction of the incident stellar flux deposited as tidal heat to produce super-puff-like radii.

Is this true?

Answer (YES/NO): NO